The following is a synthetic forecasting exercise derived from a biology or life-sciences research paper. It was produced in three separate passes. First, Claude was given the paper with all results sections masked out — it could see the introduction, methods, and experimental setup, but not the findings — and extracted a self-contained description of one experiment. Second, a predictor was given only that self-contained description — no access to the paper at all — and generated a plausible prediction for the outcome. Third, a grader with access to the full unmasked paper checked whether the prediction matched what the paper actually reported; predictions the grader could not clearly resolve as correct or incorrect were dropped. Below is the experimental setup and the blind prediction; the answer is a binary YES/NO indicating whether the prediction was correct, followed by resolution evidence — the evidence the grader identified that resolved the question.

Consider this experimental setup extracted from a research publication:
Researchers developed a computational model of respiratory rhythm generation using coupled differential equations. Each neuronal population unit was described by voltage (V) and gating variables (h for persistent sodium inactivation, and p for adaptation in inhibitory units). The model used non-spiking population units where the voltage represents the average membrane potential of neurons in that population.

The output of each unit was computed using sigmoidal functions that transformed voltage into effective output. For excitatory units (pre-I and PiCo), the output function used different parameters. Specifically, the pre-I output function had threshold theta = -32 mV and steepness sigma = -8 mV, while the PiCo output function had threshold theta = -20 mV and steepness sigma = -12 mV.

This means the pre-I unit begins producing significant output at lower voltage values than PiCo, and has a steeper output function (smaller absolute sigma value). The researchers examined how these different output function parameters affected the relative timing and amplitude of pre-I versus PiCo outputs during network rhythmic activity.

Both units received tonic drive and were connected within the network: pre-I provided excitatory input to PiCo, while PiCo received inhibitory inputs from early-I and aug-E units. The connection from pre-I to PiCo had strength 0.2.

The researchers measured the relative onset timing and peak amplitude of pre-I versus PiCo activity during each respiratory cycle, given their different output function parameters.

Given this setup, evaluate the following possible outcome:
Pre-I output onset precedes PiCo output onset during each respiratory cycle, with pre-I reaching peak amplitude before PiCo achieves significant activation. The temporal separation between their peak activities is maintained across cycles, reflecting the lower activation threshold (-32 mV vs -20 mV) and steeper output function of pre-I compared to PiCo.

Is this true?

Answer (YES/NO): NO